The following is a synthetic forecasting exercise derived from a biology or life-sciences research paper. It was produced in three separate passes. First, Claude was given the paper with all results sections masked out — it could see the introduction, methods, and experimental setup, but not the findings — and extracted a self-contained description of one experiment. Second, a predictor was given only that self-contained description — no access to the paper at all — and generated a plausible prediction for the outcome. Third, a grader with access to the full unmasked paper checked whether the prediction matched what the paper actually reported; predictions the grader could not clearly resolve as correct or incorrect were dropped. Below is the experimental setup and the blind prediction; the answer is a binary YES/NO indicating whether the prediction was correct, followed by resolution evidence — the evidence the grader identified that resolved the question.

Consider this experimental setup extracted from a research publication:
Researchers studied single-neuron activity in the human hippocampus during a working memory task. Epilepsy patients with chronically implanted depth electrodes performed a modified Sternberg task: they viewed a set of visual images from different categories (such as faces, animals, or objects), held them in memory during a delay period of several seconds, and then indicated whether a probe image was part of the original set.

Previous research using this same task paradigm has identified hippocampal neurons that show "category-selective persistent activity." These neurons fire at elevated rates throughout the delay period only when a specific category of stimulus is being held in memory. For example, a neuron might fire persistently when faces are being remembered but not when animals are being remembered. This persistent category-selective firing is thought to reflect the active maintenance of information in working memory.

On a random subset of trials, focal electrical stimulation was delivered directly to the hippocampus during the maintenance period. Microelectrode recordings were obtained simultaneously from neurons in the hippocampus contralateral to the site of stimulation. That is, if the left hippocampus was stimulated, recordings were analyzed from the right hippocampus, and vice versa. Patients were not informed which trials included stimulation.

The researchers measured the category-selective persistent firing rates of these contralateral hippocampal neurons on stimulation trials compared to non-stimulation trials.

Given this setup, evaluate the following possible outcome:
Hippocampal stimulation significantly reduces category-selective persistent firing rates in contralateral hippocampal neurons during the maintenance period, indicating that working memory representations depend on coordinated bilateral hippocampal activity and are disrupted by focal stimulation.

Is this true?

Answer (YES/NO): YES